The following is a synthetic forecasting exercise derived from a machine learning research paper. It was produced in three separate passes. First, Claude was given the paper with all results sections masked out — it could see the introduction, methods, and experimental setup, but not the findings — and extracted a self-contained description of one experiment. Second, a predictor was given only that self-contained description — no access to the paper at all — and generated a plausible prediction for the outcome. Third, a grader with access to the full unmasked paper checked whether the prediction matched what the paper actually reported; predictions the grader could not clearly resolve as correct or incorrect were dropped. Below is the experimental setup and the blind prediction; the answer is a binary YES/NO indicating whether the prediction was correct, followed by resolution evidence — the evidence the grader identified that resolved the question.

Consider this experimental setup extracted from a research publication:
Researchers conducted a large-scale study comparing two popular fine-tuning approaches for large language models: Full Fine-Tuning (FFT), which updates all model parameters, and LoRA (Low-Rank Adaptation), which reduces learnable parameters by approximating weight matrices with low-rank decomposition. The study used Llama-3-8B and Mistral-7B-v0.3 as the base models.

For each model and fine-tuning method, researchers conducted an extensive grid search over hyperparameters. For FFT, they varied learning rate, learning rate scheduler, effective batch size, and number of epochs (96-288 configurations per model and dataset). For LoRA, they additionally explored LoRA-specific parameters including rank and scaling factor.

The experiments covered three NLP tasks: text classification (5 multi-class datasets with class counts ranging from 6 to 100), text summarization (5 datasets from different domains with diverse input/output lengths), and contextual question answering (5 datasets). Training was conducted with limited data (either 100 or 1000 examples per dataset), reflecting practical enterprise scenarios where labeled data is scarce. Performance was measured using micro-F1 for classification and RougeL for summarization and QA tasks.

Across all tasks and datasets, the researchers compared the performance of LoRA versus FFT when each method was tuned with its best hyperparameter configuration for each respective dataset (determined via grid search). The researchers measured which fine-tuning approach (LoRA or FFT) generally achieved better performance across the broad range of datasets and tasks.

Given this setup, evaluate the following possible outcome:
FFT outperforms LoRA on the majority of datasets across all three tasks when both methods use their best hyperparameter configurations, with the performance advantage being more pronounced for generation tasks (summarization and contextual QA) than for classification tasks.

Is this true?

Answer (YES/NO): NO